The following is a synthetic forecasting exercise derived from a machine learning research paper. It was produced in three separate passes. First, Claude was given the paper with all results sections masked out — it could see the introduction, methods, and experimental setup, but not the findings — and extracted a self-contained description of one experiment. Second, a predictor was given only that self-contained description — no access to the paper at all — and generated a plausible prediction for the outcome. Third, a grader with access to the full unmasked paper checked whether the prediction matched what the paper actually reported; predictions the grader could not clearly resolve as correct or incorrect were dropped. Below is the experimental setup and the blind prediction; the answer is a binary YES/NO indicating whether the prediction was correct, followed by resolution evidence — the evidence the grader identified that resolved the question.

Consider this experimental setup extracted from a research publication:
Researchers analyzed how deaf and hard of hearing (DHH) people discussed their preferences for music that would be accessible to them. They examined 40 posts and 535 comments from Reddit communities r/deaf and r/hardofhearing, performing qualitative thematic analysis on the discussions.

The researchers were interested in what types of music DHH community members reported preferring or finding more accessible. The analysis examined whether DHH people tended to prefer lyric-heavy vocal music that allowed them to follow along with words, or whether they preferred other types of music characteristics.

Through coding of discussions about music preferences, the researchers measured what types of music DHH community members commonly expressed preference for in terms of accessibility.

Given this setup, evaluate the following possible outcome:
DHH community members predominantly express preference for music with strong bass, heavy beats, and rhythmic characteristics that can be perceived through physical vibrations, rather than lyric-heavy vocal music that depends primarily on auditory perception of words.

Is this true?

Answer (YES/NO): YES